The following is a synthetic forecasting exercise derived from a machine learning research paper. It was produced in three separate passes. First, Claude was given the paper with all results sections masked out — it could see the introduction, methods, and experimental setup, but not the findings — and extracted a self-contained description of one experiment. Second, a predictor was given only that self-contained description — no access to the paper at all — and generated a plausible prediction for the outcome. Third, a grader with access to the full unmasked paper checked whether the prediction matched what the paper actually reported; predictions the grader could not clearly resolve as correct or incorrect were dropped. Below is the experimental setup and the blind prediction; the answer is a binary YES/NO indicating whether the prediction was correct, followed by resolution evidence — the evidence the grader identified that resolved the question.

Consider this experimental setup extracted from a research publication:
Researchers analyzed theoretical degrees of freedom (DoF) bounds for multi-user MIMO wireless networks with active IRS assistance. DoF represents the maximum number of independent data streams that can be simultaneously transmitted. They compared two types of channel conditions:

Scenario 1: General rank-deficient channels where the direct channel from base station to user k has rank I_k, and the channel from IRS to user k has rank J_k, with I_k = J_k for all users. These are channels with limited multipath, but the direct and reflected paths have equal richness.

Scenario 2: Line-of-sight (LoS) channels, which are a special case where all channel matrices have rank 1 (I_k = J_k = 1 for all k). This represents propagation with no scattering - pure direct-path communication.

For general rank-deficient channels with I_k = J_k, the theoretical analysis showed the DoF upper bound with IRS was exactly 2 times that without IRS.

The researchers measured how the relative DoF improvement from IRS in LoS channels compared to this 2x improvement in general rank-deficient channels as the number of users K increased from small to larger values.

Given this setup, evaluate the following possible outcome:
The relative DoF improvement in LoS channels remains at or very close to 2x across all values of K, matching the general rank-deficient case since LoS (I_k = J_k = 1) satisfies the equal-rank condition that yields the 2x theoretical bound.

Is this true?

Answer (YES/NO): NO